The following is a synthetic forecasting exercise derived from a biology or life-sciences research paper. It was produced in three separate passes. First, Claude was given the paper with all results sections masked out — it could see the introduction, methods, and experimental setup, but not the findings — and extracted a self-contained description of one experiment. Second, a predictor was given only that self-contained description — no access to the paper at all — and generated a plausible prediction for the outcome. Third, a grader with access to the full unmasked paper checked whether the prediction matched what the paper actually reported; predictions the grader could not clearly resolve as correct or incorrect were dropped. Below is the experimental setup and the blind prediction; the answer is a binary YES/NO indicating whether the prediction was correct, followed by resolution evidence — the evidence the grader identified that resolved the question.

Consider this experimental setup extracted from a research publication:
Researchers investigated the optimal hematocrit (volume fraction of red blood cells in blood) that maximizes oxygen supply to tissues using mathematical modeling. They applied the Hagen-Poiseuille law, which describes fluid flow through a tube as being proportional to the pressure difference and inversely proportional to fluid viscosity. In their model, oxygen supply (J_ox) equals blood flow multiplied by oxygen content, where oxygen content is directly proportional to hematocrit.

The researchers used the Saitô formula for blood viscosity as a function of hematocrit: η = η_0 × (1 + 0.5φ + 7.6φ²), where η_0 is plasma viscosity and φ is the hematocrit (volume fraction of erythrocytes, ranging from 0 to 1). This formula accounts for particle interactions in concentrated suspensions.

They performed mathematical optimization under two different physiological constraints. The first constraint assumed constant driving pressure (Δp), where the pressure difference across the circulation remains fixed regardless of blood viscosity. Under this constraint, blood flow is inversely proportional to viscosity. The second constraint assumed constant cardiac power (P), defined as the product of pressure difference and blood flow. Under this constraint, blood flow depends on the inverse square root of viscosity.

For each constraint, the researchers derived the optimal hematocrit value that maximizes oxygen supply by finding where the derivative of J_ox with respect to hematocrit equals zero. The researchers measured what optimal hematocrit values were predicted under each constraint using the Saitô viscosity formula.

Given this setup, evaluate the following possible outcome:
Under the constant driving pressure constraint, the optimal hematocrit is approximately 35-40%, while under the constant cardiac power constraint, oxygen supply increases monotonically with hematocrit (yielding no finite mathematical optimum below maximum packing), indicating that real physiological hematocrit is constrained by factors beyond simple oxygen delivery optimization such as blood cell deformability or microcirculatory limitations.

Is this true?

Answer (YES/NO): NO